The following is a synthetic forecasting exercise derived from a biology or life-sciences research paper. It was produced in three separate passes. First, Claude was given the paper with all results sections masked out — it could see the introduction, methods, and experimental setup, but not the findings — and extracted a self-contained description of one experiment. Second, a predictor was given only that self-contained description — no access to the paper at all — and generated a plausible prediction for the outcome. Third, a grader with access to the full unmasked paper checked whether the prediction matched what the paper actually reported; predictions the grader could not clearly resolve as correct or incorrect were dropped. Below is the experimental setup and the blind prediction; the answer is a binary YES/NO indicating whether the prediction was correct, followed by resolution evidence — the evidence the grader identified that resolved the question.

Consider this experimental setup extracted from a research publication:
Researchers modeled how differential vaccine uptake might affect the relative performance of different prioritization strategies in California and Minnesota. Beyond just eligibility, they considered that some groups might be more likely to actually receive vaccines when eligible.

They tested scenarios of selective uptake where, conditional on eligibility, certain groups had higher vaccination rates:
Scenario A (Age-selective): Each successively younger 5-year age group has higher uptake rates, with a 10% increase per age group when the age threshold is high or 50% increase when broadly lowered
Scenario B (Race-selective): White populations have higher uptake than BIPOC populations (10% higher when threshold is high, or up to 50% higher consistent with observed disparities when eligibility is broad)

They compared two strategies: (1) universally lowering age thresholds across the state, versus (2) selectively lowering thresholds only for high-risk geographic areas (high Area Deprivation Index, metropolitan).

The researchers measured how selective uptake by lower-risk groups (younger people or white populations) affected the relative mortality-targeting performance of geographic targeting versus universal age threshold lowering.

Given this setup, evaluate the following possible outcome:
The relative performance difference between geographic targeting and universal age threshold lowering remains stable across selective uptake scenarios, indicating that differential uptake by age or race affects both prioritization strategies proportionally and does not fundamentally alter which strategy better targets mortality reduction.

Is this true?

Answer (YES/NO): NO